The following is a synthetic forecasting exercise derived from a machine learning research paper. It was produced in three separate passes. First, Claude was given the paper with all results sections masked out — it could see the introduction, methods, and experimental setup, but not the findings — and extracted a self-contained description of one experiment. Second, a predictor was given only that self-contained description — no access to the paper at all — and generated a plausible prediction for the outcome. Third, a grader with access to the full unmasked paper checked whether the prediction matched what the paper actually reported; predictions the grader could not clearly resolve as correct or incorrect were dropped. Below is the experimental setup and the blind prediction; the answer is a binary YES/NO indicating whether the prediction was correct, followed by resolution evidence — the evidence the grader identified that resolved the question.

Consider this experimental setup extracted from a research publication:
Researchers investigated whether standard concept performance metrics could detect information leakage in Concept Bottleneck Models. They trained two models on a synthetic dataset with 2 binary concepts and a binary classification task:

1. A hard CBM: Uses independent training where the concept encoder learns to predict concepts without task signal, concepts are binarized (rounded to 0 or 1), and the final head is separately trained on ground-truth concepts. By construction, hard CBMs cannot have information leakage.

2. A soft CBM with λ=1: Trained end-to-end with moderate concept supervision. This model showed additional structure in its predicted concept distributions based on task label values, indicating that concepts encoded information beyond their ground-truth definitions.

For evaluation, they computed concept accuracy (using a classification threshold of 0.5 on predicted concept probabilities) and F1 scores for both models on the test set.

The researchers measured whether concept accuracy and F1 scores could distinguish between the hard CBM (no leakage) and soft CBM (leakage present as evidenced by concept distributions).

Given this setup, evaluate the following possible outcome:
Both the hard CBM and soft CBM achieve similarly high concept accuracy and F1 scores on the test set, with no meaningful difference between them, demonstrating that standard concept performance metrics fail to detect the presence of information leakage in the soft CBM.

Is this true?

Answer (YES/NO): YES